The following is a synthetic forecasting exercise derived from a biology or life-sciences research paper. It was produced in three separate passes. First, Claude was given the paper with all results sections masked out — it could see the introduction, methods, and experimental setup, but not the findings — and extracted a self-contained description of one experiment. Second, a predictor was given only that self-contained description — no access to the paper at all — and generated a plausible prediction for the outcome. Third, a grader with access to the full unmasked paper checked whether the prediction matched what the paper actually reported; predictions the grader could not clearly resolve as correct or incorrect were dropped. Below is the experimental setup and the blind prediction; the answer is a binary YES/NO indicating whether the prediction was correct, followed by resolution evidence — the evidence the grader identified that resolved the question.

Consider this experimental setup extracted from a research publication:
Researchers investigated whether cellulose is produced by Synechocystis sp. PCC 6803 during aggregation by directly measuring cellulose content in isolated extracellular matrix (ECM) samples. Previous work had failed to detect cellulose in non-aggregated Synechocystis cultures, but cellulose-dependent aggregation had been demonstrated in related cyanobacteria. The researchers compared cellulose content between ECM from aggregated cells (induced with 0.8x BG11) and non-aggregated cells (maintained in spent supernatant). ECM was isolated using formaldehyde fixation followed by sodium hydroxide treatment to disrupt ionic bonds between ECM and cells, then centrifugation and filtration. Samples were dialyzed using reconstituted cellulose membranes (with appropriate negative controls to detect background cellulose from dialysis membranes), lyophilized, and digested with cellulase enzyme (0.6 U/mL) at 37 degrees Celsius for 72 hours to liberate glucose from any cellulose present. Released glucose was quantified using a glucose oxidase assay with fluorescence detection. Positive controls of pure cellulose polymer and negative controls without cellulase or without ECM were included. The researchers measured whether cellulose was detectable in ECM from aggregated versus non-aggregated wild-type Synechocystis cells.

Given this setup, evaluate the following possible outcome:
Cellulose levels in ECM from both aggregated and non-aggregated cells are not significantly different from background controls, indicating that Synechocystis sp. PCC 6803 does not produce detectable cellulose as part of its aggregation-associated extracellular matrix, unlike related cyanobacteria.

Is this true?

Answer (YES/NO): NO